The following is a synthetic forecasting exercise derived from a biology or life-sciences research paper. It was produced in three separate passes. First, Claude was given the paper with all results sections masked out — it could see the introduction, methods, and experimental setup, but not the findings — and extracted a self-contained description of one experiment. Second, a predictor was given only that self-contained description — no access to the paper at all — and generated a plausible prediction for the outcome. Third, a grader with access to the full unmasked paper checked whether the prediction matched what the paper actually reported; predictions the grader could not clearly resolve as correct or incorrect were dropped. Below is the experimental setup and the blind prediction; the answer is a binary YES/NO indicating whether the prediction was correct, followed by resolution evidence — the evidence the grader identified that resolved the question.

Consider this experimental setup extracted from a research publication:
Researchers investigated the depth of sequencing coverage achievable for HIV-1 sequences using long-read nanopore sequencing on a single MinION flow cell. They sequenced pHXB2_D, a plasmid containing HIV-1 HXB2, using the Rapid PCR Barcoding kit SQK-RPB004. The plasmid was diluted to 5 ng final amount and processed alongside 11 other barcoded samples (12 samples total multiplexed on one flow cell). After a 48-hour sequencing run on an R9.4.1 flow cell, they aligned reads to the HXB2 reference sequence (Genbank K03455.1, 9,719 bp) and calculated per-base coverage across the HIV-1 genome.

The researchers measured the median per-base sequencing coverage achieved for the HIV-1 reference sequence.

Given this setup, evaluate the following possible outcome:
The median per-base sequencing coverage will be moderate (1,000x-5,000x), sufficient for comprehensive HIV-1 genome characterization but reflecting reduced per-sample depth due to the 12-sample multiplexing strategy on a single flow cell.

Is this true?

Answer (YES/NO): NO